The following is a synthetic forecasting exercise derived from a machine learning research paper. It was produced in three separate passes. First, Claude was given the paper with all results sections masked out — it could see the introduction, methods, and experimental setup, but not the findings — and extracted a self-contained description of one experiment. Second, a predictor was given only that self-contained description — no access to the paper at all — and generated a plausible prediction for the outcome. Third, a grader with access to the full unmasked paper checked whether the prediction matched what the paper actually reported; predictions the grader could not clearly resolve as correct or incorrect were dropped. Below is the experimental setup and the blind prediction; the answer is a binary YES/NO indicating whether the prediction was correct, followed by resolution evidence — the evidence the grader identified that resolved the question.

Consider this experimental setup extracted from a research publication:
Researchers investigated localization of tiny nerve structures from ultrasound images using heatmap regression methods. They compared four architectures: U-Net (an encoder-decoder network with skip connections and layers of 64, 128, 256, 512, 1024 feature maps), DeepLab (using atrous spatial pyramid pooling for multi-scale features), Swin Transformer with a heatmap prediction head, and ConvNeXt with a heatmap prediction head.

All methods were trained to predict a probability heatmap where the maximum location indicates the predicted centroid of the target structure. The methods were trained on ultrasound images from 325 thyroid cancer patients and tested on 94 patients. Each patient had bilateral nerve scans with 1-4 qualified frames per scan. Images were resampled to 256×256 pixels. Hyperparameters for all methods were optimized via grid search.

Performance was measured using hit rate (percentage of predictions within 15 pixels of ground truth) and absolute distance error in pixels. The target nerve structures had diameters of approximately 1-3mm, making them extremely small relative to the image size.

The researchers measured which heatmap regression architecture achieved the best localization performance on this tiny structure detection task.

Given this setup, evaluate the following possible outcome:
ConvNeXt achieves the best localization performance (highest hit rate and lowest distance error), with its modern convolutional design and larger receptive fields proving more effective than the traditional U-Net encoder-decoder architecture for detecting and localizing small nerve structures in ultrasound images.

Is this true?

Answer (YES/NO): NO